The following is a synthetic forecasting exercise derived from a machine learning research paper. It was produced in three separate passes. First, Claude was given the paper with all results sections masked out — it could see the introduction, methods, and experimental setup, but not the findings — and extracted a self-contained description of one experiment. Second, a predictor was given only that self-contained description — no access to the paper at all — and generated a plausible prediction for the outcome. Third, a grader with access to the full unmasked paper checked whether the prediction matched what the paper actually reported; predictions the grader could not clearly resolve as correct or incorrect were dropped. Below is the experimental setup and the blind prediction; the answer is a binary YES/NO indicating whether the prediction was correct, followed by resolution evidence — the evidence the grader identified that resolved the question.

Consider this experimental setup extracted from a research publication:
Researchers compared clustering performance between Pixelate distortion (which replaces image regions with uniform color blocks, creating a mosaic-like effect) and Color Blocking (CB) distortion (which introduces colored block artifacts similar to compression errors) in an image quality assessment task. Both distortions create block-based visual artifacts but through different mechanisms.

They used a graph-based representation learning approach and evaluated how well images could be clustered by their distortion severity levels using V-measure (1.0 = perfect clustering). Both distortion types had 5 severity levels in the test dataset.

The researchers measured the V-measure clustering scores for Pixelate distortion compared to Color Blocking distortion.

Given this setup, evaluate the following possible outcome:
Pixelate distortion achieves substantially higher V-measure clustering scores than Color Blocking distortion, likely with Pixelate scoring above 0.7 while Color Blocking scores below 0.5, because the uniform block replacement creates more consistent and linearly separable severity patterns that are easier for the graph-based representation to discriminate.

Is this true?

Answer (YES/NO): YES